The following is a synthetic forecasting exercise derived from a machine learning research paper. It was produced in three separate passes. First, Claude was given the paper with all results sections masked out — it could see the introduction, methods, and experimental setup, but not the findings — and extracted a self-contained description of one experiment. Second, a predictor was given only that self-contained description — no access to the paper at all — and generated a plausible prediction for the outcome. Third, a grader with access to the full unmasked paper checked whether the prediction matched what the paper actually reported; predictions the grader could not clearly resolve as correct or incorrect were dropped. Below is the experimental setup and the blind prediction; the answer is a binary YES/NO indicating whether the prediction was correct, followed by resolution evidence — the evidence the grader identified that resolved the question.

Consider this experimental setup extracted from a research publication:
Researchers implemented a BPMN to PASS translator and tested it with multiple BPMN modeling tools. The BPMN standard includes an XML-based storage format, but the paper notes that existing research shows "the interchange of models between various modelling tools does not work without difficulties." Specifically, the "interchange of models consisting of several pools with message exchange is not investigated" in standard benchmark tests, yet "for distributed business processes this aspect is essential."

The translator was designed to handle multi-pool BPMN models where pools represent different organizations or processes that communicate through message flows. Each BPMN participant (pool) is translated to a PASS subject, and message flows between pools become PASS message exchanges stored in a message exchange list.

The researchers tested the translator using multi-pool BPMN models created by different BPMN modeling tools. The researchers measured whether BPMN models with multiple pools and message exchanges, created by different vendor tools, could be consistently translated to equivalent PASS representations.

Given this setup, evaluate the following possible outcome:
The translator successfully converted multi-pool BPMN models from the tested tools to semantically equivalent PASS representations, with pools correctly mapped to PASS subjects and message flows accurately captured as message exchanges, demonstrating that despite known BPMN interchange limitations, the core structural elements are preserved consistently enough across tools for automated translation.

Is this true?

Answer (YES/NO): YES